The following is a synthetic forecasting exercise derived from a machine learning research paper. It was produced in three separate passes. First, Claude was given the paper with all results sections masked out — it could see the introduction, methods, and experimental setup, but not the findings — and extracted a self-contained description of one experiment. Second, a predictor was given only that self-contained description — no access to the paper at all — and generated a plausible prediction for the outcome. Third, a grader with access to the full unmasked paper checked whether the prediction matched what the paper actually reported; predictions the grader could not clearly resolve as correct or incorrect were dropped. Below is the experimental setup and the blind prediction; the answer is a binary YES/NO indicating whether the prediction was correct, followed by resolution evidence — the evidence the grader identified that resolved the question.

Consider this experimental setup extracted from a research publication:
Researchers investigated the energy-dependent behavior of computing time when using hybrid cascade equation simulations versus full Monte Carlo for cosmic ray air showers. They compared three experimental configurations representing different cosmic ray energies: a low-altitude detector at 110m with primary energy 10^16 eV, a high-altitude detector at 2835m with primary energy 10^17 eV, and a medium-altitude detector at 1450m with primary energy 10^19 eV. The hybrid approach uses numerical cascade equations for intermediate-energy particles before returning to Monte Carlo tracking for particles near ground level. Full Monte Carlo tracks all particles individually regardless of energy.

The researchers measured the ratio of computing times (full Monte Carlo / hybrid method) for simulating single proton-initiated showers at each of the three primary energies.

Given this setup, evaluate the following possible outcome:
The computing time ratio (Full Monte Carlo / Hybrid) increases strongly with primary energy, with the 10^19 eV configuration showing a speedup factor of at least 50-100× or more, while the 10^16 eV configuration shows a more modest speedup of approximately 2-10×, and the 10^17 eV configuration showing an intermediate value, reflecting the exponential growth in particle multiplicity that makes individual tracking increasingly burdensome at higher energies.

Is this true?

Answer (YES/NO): NO